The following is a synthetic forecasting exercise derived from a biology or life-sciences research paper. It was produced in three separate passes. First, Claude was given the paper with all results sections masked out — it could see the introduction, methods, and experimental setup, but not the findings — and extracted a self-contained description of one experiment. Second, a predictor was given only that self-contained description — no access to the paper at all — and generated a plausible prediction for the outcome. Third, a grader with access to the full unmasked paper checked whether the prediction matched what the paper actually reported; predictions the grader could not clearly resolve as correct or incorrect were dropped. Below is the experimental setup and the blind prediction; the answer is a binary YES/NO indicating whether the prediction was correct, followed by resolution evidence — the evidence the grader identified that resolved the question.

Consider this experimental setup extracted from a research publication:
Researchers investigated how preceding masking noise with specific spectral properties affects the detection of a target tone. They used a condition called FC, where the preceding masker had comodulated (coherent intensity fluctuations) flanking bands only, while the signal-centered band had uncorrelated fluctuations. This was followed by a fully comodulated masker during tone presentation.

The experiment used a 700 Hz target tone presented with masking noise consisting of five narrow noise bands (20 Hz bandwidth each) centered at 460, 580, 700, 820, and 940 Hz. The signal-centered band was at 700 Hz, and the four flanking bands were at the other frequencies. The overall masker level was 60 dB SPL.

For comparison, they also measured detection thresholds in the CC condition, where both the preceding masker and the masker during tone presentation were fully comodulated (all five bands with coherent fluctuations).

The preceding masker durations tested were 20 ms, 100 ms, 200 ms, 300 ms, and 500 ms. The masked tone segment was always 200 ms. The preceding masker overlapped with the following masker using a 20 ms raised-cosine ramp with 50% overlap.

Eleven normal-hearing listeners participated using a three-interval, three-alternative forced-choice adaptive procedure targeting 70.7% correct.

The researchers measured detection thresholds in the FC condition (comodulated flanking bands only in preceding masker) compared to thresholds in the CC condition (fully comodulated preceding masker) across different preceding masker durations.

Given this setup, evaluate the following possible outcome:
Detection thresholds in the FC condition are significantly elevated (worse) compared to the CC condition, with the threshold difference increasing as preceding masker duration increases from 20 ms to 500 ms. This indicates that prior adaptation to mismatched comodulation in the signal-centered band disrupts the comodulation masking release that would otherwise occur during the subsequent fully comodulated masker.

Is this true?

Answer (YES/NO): YES